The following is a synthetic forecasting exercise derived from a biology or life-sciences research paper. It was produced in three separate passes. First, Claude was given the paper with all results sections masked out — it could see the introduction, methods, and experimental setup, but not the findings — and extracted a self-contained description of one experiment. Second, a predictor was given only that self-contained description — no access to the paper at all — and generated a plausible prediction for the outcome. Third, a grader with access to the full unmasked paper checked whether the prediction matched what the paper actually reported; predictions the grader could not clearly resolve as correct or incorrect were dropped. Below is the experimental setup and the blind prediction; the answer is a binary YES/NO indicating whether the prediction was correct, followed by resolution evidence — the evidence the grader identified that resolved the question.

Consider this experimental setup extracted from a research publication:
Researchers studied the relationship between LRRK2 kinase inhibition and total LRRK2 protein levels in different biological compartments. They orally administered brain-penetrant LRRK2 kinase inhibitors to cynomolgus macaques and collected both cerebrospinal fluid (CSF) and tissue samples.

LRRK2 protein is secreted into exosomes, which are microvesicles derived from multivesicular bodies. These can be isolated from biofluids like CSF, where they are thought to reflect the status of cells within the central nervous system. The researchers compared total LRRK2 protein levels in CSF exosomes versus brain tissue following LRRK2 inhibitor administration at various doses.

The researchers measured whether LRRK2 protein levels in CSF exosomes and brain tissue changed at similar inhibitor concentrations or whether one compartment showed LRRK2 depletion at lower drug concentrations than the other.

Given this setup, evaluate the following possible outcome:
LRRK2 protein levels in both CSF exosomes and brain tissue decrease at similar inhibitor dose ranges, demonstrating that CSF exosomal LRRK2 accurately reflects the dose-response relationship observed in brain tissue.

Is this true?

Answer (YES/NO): NO